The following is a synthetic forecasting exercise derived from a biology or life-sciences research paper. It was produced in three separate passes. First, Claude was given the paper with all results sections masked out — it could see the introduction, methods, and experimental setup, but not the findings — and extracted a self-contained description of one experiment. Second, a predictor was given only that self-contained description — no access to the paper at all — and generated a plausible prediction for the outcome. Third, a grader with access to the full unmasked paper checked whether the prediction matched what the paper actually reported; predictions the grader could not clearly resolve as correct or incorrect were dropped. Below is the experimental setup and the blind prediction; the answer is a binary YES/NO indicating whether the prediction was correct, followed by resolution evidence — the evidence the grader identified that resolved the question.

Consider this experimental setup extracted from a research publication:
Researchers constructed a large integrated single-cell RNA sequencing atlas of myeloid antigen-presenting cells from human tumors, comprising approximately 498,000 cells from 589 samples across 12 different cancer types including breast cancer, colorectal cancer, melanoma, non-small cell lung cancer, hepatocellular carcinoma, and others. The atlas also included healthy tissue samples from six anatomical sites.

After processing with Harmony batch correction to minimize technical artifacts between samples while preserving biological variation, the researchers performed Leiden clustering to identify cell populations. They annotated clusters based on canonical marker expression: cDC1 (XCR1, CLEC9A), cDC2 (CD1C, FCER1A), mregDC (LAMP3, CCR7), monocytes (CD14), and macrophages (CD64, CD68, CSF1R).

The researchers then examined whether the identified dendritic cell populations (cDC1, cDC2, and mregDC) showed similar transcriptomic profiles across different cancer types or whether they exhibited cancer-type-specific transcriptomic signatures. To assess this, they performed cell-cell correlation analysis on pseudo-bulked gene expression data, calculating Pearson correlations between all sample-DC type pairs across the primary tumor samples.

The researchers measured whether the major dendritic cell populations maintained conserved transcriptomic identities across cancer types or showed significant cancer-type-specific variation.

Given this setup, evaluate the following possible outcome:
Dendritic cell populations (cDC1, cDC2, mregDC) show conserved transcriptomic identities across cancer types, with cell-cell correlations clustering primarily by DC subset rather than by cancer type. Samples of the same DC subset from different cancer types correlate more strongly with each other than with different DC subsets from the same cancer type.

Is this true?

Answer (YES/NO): YES